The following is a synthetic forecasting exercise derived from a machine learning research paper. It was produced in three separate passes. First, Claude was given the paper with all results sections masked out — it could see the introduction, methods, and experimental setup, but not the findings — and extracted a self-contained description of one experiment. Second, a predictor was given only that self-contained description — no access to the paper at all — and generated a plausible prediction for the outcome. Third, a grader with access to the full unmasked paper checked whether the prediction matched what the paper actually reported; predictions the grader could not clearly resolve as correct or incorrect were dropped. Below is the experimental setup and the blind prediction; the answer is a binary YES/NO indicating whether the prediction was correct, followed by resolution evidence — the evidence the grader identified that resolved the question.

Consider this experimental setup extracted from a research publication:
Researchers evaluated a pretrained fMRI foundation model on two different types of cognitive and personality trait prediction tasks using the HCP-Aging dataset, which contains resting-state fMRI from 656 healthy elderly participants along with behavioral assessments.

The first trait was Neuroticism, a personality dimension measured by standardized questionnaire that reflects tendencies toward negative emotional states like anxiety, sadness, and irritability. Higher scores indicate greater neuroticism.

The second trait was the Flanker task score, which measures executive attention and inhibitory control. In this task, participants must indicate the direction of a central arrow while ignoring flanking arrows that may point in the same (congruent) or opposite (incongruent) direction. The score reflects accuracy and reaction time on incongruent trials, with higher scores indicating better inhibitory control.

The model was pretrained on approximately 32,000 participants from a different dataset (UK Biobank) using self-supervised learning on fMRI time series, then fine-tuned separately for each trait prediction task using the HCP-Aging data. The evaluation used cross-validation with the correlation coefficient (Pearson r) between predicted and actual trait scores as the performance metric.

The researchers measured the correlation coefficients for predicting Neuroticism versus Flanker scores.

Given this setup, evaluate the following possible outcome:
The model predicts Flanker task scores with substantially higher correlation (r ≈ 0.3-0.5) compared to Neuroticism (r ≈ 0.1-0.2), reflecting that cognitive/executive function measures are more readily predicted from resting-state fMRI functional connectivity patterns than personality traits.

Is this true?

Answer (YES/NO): NO